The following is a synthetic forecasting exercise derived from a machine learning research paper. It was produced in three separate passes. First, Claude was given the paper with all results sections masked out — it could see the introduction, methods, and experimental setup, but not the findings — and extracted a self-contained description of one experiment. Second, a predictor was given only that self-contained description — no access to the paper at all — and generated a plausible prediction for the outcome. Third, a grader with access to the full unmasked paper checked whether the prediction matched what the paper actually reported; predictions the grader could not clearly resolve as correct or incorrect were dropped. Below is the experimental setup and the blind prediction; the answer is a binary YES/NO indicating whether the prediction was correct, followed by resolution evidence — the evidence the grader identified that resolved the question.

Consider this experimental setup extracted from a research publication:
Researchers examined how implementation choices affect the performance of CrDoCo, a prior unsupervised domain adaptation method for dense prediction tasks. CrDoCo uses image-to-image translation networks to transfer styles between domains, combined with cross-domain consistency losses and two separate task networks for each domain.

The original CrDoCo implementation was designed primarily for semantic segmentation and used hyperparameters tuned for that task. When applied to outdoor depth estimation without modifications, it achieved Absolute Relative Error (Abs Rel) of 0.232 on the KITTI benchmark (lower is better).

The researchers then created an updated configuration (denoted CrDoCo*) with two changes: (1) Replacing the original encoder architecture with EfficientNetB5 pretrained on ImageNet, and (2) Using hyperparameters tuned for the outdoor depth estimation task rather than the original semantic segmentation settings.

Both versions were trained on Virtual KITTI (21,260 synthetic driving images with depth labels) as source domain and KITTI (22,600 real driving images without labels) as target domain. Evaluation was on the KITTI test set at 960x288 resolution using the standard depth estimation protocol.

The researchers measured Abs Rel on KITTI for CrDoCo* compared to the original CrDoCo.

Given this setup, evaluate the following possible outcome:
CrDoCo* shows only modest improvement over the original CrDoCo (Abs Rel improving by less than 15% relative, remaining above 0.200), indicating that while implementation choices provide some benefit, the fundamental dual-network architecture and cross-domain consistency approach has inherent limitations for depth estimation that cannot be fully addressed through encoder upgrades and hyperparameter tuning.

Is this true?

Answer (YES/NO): NO